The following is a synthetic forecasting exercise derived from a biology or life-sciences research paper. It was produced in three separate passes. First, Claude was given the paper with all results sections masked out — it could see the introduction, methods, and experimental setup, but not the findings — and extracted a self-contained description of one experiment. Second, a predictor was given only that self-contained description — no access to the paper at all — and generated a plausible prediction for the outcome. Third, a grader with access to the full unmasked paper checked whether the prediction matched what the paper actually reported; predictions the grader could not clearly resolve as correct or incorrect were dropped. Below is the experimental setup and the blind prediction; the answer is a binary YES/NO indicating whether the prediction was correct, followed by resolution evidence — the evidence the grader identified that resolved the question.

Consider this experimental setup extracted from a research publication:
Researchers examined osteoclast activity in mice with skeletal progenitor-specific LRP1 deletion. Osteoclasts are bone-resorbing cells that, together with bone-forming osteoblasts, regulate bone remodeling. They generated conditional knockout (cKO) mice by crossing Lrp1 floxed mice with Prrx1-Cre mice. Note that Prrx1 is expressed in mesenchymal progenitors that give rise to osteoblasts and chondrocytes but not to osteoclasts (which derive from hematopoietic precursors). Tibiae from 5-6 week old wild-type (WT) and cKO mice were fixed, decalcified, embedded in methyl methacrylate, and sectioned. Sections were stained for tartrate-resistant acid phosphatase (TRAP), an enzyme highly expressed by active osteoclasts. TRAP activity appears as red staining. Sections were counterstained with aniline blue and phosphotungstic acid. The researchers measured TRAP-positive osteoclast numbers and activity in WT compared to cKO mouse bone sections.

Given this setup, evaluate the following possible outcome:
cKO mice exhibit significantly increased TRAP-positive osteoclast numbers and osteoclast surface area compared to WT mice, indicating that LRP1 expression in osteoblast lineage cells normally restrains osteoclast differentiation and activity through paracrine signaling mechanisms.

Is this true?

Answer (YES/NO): YES